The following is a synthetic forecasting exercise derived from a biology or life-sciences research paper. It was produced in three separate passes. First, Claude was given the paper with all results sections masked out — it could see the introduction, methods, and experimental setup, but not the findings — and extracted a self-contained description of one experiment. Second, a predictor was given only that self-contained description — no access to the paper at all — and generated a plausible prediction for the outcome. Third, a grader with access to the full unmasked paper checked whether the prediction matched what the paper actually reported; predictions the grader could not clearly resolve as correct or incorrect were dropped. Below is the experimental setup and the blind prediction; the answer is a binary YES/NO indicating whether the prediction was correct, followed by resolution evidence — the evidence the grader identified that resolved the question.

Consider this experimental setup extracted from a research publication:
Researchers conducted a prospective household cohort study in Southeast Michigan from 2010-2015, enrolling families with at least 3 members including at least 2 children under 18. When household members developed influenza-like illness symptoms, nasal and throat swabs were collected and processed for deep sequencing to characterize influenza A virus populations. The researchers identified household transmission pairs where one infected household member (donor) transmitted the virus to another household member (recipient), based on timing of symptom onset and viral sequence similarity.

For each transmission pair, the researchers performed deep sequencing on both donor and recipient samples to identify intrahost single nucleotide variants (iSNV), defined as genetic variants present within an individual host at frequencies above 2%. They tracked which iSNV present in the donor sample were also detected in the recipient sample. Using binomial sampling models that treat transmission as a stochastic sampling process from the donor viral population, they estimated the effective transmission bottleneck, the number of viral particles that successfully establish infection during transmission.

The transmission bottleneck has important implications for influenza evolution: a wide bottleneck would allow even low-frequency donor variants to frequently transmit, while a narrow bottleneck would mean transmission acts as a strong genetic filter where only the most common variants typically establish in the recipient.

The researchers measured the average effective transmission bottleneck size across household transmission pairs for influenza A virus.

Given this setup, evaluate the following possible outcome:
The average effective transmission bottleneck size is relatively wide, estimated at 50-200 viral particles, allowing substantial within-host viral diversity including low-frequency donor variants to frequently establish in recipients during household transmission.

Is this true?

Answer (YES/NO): NO